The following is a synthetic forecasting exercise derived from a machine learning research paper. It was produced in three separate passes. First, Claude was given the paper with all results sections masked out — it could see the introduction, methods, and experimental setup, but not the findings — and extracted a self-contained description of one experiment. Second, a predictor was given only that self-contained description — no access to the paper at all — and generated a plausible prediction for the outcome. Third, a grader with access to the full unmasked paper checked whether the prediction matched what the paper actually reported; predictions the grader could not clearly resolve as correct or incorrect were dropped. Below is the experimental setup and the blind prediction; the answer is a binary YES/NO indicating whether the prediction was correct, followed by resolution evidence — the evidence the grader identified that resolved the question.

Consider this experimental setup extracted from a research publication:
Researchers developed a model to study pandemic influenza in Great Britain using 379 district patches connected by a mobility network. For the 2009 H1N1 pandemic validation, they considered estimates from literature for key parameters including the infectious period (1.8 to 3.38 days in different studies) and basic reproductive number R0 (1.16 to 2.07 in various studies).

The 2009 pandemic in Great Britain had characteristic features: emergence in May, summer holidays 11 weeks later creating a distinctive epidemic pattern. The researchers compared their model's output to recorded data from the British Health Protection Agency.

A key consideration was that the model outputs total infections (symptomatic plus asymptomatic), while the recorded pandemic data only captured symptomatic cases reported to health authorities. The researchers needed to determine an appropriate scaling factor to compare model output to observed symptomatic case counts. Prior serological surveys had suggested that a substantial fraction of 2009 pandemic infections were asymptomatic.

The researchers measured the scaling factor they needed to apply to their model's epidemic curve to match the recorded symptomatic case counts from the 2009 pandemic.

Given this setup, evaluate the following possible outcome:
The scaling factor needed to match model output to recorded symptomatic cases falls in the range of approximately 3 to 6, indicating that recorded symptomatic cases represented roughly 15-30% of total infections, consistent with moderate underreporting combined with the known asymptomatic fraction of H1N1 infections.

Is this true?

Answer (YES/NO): YES